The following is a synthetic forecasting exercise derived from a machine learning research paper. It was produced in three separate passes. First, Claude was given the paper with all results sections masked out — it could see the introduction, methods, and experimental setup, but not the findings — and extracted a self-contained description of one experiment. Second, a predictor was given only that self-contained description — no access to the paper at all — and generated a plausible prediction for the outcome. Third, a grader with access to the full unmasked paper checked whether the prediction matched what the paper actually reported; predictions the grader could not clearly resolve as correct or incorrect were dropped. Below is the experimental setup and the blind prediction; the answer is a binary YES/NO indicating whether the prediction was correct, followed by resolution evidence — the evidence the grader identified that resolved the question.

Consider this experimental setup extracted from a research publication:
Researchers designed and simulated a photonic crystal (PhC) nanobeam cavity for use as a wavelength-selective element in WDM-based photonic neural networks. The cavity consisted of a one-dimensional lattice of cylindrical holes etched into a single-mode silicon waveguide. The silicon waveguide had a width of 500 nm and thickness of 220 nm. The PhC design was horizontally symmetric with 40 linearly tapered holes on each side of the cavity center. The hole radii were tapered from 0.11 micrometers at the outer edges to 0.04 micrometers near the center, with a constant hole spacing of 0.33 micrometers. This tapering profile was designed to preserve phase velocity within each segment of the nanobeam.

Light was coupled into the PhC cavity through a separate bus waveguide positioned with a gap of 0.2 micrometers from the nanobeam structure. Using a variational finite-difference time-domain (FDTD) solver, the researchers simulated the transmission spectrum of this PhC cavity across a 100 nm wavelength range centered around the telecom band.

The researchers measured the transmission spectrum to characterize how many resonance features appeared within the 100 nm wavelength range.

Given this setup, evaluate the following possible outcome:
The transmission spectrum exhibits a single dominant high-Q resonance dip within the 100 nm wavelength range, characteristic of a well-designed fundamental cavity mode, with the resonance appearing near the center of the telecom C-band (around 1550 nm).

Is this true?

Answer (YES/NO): NO